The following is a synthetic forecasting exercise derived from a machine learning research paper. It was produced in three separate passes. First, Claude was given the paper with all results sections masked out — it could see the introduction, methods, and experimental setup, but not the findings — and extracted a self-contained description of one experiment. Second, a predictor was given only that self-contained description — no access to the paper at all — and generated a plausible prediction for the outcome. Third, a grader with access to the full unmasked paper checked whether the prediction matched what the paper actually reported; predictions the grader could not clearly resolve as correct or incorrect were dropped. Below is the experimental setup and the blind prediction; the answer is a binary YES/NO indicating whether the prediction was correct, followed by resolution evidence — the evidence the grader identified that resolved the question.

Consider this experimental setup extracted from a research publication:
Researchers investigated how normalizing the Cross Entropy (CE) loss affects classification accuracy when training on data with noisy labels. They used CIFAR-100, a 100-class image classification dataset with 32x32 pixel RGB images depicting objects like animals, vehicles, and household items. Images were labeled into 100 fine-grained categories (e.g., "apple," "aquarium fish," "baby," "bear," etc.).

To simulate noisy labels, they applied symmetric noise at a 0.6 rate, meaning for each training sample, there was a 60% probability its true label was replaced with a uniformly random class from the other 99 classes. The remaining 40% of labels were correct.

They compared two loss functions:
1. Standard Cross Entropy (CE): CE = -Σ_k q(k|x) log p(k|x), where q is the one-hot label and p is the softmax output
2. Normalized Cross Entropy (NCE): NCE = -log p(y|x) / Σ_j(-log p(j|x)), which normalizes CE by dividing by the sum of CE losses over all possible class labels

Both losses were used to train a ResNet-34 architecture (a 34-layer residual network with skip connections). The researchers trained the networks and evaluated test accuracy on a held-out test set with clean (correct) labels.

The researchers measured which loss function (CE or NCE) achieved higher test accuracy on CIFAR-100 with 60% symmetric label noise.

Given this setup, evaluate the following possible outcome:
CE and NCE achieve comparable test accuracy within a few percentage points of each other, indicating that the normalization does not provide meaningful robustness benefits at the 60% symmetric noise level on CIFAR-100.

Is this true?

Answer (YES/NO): NO